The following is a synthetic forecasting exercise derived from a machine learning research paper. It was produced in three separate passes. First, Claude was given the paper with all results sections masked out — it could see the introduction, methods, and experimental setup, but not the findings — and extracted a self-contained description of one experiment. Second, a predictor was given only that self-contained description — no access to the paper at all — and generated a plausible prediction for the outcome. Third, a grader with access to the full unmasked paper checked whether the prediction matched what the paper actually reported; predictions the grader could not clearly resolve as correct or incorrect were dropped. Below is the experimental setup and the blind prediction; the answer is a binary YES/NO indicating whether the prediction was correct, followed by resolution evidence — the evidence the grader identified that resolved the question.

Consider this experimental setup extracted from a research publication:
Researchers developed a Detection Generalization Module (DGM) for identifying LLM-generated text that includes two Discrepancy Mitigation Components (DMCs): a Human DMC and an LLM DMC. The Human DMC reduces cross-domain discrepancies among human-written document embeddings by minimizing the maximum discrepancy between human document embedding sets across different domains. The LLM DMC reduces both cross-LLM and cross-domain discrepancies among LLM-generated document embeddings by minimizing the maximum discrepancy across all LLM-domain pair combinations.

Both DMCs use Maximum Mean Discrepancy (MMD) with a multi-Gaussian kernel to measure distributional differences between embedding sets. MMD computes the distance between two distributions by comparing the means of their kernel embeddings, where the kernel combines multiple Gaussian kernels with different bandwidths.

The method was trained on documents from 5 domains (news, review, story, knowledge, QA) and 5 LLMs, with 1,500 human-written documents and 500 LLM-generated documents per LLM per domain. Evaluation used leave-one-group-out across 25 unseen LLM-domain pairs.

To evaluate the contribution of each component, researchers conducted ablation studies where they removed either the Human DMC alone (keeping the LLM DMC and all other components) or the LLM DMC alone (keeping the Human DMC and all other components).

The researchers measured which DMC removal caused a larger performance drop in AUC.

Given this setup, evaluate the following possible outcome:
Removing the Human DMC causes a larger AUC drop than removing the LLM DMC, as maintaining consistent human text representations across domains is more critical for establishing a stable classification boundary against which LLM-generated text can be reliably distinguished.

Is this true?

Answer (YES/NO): YES